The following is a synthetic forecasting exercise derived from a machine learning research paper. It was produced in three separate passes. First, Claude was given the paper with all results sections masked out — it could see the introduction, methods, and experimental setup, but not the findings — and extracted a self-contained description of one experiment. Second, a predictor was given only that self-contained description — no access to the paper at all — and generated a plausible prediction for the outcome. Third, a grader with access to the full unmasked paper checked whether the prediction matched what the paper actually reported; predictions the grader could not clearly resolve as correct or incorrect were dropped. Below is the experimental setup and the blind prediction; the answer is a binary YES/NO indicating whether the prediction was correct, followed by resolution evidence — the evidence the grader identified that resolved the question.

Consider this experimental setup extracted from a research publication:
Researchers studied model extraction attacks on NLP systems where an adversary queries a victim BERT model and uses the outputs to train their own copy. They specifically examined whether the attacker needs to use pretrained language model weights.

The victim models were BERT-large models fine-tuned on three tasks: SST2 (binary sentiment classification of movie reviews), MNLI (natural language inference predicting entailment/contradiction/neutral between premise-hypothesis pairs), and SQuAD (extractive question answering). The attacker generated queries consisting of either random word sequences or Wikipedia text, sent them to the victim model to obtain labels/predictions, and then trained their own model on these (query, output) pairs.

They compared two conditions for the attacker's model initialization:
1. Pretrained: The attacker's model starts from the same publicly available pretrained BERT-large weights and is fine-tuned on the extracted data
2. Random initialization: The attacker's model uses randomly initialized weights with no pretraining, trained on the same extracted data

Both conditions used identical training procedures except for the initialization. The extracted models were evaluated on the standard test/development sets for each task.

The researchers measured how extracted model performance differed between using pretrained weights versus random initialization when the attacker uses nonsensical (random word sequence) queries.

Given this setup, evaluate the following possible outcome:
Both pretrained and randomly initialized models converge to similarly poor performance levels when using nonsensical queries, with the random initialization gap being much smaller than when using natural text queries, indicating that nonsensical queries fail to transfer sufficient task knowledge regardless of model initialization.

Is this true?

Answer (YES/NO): NO